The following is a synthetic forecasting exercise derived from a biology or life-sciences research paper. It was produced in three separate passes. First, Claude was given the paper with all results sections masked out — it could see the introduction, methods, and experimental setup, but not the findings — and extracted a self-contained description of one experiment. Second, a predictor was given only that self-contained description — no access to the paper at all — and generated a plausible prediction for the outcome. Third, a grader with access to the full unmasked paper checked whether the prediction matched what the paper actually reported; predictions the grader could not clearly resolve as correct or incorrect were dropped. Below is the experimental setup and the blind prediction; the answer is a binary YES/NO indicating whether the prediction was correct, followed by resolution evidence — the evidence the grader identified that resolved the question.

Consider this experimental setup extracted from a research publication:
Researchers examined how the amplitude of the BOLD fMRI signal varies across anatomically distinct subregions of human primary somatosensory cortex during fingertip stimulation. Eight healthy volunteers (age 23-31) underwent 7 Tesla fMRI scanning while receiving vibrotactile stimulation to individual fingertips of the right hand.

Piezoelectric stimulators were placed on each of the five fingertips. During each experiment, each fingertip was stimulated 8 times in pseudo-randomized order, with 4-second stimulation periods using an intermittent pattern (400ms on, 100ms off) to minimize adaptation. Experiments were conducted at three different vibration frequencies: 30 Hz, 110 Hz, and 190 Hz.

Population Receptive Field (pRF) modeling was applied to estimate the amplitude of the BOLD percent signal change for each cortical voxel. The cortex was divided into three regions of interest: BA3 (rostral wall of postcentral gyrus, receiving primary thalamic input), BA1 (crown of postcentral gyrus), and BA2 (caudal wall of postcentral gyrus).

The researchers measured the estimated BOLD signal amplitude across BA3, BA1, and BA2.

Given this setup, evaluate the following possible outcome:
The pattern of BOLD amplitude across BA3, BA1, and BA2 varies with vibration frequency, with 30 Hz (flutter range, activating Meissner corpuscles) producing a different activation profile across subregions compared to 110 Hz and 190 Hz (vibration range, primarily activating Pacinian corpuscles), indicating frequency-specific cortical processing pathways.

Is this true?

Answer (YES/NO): NO